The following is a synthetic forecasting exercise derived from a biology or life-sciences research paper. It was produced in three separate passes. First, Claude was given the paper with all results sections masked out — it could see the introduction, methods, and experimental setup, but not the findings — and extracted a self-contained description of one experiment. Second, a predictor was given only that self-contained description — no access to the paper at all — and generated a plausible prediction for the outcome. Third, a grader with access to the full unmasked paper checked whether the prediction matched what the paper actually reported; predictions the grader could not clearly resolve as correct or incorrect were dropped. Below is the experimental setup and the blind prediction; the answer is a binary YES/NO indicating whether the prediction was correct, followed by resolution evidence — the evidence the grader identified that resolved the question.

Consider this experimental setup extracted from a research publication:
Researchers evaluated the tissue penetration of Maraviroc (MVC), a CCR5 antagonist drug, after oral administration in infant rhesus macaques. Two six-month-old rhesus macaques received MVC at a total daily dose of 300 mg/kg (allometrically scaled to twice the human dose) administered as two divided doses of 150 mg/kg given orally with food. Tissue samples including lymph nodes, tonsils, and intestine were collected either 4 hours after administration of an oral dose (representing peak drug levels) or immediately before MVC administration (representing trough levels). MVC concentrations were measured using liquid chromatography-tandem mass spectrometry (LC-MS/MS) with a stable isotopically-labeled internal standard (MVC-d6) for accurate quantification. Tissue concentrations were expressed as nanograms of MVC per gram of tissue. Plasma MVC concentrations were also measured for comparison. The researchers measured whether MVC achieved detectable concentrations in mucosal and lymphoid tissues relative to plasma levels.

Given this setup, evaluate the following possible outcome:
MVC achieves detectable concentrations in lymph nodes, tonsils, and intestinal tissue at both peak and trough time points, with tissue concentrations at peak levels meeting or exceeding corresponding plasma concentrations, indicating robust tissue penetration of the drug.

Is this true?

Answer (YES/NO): YES